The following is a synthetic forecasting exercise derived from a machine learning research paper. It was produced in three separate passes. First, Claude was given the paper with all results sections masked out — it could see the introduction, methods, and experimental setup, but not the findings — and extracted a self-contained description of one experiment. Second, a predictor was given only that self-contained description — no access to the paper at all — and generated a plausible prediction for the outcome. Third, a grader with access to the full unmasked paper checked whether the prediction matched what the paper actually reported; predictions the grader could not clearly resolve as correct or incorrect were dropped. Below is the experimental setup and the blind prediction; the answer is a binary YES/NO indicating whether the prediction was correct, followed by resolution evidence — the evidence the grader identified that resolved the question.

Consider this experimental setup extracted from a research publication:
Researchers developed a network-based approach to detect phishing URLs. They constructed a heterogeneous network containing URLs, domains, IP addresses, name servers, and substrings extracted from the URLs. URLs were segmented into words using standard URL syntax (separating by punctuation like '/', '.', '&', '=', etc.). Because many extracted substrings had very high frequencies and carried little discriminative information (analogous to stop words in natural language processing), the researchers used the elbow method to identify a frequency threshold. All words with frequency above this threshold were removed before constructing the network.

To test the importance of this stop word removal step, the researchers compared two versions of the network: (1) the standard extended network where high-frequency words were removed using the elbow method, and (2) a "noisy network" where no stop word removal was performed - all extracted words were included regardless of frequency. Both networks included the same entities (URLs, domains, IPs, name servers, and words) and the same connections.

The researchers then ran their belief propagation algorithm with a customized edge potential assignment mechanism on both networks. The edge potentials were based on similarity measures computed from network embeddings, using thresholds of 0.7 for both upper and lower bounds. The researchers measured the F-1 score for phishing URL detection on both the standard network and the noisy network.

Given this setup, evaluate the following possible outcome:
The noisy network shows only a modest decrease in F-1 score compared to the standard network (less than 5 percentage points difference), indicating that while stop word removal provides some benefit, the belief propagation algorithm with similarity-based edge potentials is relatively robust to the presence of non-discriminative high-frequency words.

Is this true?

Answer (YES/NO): NO